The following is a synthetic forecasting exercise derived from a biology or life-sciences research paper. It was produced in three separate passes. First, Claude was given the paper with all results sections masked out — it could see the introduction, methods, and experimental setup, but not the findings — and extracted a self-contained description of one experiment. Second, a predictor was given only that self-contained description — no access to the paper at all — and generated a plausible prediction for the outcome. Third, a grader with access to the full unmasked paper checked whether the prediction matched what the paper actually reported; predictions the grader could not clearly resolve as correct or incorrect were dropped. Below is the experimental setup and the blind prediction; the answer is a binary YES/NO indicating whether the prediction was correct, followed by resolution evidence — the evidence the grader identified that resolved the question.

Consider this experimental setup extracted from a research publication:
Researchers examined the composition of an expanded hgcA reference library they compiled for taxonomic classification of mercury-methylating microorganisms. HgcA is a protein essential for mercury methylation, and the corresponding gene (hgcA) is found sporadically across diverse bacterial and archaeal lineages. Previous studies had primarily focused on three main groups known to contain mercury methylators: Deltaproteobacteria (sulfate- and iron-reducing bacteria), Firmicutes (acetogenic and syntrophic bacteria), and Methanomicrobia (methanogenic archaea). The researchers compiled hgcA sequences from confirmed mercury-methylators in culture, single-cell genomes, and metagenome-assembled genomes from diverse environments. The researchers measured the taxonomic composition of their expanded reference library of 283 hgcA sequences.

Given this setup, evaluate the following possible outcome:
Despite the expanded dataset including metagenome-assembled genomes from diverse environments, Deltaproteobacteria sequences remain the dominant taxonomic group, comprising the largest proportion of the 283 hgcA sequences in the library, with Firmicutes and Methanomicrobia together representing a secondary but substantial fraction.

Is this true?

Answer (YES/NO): NO